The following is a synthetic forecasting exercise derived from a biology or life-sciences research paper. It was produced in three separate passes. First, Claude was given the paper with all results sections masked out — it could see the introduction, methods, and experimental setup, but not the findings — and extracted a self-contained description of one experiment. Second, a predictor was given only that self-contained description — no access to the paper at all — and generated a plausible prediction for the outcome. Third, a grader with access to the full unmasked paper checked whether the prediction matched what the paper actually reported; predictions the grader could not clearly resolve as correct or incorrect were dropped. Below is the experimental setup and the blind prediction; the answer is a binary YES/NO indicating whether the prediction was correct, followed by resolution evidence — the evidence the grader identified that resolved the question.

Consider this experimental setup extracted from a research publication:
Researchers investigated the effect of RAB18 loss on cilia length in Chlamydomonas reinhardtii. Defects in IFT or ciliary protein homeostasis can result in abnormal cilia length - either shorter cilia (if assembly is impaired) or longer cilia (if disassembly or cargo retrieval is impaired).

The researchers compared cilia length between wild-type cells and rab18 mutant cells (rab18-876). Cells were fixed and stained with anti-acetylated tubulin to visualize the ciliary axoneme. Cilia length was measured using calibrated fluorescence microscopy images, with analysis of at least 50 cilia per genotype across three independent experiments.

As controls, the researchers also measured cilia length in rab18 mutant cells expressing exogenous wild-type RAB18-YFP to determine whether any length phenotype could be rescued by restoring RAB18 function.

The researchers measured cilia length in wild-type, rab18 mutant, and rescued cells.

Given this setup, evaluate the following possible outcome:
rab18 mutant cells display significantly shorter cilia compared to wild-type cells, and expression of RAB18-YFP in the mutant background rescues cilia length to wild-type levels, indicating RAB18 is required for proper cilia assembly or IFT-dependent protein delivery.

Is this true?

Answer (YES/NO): NO